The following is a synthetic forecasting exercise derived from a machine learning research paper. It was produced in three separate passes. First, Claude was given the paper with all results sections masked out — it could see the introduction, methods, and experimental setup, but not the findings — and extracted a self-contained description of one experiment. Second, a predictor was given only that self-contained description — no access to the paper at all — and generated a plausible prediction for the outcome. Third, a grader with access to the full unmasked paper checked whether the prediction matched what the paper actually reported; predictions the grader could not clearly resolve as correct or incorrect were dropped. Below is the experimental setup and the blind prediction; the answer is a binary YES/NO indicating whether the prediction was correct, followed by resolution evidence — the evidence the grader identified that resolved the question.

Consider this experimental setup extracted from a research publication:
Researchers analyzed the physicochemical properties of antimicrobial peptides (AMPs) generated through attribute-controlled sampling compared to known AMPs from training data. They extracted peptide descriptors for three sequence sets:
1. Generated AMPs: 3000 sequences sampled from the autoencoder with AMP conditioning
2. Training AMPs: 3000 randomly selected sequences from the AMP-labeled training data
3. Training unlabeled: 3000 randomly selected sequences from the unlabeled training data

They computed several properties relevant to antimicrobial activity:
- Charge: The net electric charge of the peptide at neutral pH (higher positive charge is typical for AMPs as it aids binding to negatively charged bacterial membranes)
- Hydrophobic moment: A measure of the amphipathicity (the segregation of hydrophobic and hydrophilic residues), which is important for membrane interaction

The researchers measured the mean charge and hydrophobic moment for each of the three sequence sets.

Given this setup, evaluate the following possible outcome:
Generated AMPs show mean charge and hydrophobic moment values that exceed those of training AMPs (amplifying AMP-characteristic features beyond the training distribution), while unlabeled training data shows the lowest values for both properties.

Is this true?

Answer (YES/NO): NO